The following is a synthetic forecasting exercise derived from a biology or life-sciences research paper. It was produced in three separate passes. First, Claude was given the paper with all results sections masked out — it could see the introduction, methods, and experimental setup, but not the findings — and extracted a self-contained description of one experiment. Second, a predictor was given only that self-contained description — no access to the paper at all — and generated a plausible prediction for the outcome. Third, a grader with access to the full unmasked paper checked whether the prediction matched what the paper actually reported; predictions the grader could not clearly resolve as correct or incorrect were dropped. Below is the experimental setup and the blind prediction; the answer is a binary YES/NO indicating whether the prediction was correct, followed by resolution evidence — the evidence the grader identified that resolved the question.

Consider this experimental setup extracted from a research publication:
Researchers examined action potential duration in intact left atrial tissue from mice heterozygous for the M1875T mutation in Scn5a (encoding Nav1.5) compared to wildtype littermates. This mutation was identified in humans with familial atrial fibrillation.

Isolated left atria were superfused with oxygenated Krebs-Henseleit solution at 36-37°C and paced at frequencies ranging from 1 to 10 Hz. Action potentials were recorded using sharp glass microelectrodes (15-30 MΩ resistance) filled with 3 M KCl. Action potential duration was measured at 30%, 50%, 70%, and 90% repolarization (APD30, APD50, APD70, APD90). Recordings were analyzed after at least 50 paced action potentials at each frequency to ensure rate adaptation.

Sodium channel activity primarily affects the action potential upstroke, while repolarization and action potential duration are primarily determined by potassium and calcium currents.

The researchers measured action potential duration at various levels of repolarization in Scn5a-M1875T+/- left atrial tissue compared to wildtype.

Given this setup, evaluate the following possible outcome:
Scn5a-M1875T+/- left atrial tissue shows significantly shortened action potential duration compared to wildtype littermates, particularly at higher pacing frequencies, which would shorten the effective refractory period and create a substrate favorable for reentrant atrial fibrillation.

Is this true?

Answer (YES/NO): NO